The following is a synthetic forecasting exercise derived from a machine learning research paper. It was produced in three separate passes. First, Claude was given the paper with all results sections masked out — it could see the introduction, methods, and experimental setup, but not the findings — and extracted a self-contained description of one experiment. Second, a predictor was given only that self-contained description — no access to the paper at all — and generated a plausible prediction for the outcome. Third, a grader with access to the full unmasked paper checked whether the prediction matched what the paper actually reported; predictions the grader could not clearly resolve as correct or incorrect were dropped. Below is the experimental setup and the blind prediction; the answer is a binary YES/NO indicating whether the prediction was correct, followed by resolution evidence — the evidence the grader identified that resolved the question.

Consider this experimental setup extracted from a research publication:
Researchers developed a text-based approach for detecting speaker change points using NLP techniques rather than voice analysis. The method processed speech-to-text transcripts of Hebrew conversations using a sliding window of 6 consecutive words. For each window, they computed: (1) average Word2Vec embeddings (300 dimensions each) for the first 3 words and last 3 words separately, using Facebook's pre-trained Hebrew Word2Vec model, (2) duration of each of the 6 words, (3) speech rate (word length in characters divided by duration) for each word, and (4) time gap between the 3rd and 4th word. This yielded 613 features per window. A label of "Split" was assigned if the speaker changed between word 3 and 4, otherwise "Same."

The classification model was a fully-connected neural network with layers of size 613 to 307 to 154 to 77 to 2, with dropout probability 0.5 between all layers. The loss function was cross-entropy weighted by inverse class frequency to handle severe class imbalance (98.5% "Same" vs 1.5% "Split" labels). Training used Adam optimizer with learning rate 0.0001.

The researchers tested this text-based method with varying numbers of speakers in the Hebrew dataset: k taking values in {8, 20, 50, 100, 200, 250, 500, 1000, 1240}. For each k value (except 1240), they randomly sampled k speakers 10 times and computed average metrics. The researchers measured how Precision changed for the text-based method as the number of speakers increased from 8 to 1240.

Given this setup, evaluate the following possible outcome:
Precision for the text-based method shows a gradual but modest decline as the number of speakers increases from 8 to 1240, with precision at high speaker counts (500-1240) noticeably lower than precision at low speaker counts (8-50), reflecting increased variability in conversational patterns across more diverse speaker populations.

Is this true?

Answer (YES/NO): NO